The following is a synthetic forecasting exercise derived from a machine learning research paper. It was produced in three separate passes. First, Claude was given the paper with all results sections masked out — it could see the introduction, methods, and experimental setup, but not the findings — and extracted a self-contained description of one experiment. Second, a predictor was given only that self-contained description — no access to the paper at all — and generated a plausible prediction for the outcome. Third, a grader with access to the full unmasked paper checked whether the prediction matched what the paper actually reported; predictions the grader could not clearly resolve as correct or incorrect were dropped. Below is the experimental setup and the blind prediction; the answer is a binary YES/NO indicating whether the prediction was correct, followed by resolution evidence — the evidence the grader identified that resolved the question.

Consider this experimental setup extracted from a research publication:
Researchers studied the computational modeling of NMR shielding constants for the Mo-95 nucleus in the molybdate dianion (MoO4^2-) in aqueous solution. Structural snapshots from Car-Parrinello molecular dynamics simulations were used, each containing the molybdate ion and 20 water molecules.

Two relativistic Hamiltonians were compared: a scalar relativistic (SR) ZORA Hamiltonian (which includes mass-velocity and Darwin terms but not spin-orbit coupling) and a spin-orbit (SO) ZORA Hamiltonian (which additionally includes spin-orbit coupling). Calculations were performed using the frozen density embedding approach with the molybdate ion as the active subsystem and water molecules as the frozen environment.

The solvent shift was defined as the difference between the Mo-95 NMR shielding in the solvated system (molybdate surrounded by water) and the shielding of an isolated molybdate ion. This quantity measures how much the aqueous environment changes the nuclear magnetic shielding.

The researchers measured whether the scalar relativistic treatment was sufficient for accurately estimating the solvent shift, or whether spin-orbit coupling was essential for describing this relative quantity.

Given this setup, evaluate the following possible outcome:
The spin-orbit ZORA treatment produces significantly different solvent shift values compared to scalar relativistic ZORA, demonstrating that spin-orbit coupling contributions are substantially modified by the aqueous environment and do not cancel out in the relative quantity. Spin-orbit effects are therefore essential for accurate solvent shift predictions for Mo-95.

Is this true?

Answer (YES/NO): NO